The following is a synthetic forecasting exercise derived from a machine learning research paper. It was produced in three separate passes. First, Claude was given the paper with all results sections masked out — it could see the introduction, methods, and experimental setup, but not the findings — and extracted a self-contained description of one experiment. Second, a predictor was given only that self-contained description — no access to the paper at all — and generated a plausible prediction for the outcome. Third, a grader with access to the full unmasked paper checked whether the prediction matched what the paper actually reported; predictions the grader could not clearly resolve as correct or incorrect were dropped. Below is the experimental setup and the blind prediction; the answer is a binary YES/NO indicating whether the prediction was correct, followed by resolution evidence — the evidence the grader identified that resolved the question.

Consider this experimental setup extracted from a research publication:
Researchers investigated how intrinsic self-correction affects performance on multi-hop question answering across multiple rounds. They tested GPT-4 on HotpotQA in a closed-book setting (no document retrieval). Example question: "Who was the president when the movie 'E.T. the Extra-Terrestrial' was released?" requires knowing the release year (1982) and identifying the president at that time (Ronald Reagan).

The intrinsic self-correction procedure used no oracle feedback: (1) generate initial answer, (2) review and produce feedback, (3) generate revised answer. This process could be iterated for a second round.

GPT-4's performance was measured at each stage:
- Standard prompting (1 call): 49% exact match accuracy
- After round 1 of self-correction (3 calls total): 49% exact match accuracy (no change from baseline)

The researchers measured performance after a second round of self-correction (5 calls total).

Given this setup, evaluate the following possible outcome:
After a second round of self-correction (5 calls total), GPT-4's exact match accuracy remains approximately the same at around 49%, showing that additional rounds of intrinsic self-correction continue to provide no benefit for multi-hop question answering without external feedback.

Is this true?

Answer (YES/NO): NO